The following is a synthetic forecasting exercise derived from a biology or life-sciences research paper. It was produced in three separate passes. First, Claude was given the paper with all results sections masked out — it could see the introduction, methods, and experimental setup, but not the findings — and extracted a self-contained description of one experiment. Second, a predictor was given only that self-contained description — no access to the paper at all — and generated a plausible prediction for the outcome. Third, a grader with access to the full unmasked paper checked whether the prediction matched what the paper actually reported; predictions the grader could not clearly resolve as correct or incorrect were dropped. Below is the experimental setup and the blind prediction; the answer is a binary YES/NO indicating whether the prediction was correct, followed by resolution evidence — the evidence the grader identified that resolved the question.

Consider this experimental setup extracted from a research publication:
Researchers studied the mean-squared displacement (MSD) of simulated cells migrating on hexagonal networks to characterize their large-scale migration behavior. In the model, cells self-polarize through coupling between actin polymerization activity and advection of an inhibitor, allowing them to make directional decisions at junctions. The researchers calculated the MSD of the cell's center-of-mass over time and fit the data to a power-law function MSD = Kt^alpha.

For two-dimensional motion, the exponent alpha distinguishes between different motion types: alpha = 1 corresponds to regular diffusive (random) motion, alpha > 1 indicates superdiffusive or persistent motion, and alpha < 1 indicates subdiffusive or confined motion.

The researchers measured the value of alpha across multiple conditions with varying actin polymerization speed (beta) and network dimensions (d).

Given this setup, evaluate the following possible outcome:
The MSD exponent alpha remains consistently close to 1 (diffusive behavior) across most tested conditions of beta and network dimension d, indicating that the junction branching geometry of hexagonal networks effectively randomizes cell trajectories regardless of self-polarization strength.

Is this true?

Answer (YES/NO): YES